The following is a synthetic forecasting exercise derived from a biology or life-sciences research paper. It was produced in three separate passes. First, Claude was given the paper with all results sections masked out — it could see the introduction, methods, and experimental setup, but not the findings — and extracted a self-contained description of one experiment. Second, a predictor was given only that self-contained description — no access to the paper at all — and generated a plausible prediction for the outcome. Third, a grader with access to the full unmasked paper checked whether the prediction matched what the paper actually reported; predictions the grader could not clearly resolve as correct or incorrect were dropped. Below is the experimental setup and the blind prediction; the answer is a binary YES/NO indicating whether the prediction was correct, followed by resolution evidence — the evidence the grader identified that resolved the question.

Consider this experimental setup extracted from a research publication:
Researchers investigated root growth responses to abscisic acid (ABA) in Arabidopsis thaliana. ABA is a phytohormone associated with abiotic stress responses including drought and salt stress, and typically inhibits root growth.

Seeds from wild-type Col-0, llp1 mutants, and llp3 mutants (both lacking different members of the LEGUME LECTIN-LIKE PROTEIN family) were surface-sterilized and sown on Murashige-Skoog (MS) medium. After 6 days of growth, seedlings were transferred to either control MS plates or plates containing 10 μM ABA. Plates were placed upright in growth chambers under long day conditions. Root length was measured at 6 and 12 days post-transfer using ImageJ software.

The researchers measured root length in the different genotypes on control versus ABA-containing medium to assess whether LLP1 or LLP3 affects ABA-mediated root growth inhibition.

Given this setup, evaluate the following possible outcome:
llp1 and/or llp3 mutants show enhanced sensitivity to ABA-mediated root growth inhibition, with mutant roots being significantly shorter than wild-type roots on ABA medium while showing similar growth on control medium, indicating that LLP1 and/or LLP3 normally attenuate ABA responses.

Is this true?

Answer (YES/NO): NO